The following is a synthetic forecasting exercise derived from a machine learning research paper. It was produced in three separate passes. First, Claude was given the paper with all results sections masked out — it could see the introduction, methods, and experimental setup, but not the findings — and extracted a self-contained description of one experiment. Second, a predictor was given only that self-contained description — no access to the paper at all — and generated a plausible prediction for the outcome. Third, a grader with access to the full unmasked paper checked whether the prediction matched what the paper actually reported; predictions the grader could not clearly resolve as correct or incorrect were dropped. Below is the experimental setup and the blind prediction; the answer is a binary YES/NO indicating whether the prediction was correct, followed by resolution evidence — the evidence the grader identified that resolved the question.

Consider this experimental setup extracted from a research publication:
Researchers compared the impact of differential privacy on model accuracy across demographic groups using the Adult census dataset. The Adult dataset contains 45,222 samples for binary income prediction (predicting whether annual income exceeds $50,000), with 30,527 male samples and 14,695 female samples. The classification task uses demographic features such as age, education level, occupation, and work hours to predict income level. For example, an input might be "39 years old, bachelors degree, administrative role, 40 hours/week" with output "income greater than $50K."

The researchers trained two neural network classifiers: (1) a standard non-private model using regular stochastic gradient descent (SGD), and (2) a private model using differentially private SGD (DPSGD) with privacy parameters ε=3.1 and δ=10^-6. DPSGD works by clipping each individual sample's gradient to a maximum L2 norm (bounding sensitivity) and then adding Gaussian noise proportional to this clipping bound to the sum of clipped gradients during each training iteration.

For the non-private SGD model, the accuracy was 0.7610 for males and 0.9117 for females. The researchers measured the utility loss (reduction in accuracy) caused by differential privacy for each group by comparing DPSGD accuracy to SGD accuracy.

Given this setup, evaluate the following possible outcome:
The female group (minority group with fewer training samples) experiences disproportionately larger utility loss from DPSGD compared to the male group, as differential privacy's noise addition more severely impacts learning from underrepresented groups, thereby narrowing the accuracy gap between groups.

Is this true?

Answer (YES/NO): NO